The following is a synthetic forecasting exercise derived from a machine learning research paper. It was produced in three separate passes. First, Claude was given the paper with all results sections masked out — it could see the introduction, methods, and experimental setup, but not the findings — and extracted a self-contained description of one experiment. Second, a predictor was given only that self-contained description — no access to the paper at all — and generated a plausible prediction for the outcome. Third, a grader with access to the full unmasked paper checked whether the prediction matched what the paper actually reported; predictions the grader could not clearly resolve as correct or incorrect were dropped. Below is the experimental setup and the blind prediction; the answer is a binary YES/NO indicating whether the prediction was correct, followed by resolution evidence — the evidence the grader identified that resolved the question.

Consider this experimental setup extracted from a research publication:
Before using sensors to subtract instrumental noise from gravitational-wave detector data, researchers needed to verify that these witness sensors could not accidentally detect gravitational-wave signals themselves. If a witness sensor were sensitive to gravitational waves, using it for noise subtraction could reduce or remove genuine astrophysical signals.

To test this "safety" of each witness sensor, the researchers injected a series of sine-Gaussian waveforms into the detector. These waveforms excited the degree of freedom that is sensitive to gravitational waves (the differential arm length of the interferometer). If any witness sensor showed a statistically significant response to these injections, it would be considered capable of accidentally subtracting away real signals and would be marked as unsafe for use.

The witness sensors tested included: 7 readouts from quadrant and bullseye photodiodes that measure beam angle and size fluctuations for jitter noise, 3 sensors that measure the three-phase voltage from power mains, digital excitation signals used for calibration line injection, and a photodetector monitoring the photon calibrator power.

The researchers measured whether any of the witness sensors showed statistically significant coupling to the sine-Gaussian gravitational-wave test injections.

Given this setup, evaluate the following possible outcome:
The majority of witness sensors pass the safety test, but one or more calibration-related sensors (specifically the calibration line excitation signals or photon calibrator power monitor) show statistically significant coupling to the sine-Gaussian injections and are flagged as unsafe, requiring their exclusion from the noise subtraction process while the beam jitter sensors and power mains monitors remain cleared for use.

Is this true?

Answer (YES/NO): NO